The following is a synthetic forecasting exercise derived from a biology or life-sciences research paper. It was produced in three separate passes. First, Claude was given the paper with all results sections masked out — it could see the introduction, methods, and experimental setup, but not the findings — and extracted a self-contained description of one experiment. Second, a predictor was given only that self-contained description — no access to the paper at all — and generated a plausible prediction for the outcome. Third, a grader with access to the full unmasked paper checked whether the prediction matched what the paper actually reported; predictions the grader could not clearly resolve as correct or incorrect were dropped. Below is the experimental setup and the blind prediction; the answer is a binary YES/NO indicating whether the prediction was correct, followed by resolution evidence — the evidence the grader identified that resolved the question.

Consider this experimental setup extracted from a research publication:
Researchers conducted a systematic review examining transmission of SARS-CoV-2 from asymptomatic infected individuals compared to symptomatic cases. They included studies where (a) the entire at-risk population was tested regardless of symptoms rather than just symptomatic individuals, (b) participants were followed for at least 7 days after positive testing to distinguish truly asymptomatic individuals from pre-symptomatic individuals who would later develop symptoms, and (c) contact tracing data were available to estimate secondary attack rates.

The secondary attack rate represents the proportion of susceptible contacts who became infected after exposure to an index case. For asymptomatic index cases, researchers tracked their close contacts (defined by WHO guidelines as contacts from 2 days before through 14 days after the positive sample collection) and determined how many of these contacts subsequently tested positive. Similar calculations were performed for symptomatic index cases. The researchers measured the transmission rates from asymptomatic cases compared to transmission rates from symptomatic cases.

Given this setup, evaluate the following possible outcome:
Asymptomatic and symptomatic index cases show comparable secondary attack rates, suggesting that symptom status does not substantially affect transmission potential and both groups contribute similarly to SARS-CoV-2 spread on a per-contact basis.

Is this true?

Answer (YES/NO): NO